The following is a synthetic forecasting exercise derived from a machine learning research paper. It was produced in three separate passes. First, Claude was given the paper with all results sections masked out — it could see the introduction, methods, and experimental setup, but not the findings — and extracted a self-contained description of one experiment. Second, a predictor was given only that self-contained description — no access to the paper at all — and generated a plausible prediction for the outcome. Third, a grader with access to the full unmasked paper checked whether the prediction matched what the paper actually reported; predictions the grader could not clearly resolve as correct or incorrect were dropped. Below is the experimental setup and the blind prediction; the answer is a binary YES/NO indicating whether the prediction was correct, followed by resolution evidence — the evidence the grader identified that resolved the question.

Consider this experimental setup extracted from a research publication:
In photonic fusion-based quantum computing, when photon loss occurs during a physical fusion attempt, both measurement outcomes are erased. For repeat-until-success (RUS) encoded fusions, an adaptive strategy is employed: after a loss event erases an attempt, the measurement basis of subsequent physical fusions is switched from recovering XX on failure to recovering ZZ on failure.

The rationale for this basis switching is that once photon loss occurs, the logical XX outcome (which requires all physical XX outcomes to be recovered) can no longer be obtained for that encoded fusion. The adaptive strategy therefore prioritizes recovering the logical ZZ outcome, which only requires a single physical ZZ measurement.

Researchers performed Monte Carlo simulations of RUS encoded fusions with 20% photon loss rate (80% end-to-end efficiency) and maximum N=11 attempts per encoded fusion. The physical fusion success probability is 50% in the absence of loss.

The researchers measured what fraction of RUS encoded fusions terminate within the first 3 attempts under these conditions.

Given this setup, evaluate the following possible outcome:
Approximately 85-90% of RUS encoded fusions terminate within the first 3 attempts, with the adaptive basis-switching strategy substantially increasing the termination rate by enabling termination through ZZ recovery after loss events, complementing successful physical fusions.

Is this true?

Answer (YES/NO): NO